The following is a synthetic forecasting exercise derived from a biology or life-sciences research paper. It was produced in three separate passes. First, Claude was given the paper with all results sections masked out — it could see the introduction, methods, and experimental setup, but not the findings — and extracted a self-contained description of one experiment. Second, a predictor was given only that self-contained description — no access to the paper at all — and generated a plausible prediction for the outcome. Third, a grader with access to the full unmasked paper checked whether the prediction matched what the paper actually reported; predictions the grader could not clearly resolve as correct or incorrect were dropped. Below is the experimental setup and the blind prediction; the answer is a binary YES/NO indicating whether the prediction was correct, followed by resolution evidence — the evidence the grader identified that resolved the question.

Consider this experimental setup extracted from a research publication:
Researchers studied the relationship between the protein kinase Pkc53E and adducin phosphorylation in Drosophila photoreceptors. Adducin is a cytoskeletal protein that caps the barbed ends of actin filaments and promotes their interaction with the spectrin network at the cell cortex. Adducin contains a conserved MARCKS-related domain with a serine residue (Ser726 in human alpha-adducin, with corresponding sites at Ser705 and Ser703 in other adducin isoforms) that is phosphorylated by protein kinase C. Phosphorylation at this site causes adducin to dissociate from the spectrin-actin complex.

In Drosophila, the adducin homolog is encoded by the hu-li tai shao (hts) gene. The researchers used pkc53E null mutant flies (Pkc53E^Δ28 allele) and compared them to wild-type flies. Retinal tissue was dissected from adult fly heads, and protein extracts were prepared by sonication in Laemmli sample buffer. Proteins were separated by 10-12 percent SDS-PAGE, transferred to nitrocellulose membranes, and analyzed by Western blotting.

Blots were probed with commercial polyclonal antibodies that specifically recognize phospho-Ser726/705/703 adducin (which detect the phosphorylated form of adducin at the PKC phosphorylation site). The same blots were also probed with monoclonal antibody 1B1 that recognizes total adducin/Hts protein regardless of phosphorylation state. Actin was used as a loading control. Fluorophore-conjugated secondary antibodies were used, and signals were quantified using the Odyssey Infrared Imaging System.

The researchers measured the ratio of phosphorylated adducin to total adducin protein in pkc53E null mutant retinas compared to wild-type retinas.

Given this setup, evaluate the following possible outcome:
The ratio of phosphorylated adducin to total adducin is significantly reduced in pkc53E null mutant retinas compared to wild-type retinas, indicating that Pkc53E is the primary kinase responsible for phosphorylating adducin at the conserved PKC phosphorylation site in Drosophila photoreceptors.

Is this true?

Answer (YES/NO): NO